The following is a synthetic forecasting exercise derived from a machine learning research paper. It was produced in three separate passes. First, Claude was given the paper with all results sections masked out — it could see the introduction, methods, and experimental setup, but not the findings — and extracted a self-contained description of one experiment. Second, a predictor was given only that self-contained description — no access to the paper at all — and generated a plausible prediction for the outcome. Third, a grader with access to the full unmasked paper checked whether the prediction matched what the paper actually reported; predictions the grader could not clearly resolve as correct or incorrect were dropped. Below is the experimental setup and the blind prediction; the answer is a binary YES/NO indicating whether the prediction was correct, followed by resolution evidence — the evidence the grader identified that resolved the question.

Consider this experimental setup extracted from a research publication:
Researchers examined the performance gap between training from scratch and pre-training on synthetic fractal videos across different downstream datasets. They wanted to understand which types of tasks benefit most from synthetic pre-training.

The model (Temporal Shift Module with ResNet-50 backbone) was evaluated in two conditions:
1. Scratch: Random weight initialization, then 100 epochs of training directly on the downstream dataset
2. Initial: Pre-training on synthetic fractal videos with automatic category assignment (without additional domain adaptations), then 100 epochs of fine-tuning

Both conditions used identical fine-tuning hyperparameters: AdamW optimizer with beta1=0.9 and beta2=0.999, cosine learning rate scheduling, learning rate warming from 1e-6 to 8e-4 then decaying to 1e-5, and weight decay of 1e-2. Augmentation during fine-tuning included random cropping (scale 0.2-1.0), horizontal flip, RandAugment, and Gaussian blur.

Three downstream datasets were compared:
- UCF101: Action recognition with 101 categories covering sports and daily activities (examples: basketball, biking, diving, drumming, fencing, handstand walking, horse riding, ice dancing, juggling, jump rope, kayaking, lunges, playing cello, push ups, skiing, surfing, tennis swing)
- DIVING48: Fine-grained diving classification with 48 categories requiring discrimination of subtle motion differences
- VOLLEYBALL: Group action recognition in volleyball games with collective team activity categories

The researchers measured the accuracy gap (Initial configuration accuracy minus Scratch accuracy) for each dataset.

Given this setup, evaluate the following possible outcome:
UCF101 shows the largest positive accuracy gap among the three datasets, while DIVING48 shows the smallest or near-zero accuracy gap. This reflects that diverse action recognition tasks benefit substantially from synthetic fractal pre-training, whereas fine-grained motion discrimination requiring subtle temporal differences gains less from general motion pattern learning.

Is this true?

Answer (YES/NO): NO